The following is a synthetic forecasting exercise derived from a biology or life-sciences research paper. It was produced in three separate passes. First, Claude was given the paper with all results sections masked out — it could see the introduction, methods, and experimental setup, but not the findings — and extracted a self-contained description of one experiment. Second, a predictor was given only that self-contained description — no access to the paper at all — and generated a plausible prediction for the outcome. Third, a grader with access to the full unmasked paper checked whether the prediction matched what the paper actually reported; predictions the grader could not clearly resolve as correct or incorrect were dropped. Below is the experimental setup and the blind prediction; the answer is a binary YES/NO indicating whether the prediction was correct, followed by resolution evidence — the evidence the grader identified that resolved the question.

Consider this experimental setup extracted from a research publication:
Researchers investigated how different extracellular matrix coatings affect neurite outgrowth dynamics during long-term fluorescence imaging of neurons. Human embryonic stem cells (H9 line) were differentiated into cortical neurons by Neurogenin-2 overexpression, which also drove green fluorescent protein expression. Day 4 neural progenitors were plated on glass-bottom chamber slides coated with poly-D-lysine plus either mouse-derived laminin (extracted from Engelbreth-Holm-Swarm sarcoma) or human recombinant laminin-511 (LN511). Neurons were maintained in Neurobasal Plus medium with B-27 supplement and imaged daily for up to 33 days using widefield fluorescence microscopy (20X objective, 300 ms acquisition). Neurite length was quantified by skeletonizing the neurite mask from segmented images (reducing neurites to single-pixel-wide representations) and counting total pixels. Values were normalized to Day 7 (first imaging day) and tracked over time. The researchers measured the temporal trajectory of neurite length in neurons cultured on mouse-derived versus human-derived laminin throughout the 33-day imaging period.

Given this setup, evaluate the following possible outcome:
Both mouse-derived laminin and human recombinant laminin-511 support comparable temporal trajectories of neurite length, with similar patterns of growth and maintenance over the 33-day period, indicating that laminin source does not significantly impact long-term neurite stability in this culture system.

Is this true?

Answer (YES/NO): NO